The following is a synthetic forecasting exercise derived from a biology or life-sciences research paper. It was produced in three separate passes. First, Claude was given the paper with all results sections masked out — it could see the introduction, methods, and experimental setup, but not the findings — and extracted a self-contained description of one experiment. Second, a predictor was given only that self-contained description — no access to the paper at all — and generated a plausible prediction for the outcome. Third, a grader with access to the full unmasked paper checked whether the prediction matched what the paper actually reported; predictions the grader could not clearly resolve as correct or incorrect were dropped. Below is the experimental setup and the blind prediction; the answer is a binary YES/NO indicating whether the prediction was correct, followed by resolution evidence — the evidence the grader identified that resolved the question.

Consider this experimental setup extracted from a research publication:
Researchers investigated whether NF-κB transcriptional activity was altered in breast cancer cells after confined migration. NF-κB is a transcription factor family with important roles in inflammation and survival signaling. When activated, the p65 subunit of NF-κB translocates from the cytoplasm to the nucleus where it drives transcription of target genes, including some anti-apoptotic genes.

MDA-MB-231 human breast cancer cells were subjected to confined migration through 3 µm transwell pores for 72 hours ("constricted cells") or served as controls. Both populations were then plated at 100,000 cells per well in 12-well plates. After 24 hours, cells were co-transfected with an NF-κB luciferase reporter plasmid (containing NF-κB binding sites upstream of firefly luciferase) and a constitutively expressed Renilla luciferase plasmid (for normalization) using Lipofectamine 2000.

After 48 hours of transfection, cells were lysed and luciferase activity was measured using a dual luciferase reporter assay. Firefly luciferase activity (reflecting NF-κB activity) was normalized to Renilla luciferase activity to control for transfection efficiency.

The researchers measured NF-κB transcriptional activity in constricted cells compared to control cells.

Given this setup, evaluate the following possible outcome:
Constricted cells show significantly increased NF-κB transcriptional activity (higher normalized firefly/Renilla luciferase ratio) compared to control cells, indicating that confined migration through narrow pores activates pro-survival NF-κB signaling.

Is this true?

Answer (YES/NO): YES